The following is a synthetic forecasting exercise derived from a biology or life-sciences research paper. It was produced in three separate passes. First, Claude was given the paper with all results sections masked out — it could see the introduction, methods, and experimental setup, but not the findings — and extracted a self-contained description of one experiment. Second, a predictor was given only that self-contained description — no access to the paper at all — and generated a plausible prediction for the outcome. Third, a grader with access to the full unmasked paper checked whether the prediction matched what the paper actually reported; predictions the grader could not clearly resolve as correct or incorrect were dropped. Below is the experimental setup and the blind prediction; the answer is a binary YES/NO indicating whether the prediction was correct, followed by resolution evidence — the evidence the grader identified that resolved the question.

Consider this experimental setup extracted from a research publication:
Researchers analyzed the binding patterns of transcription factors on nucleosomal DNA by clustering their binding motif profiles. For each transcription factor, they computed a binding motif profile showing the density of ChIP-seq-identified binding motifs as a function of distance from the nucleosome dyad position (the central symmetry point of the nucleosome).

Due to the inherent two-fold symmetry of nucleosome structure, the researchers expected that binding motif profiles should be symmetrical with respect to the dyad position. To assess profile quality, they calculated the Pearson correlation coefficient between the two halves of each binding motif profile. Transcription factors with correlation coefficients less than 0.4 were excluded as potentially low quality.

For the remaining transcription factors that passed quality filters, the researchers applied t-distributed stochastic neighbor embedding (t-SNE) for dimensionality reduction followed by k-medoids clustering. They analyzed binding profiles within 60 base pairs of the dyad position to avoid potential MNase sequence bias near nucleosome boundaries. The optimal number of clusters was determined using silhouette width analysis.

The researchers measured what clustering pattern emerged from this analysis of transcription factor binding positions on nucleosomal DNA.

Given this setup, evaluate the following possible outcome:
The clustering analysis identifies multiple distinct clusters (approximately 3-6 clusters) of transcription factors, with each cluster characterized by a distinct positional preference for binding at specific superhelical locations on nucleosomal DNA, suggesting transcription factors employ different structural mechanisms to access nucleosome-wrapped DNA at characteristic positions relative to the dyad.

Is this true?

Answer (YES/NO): YES